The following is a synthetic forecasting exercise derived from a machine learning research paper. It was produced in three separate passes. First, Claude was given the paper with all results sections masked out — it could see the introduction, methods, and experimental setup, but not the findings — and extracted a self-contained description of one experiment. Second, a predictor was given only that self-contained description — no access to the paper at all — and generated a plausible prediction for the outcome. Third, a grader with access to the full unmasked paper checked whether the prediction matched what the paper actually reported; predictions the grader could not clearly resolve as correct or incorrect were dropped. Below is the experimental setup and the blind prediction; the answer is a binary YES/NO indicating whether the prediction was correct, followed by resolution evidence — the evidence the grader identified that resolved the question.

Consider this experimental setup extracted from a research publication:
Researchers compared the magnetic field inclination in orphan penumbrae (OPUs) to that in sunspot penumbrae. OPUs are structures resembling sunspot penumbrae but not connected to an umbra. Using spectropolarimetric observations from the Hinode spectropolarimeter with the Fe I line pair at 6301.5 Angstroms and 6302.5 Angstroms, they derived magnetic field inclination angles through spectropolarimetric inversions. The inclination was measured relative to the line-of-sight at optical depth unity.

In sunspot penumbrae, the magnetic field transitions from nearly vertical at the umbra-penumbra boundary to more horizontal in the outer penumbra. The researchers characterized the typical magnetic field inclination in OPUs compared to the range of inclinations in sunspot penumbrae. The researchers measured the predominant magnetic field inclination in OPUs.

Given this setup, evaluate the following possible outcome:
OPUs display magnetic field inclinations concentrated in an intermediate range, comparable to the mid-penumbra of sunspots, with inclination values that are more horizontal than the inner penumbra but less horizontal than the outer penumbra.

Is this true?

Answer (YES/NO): NO